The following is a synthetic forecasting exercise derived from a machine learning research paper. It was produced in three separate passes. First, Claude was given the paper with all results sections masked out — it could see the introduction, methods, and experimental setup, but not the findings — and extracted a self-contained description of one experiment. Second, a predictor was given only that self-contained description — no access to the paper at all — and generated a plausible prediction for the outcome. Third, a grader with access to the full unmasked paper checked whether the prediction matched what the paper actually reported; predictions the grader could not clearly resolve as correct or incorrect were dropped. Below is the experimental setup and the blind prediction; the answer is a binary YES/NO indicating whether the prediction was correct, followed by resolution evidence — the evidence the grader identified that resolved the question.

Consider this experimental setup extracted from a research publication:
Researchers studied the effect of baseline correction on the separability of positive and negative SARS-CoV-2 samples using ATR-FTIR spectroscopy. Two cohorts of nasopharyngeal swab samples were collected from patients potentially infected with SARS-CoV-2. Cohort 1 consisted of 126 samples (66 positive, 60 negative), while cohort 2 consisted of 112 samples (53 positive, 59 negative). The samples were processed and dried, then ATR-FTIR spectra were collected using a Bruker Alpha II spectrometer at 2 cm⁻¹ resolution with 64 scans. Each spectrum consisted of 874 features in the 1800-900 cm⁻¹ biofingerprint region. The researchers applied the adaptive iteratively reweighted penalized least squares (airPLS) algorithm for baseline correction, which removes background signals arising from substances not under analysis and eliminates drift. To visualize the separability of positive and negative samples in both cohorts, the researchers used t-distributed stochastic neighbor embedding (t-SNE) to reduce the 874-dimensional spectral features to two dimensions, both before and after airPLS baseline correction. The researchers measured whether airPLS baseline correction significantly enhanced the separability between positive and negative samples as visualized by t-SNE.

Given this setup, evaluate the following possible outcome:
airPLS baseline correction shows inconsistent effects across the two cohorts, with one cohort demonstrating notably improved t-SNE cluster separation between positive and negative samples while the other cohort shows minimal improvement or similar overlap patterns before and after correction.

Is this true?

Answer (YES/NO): NO